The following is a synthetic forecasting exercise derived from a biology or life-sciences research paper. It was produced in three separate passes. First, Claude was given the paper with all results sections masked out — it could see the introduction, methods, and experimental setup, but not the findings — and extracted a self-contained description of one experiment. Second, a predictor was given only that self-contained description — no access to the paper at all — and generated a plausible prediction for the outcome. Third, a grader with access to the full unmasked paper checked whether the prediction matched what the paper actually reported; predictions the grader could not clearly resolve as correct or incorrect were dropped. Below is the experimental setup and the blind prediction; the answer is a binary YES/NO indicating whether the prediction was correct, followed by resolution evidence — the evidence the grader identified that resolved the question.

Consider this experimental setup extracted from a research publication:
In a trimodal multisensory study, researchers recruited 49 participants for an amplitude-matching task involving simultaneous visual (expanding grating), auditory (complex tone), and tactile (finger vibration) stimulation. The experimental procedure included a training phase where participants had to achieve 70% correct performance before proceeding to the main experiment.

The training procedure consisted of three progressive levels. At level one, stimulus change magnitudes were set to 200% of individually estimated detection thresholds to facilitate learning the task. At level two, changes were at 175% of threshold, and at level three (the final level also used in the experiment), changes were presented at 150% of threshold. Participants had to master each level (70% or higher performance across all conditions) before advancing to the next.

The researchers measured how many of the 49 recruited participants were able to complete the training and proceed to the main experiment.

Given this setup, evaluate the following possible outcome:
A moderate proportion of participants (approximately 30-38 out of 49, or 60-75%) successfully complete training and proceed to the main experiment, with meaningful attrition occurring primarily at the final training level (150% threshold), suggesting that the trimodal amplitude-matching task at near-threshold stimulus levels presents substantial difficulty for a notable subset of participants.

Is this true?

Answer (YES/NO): YES